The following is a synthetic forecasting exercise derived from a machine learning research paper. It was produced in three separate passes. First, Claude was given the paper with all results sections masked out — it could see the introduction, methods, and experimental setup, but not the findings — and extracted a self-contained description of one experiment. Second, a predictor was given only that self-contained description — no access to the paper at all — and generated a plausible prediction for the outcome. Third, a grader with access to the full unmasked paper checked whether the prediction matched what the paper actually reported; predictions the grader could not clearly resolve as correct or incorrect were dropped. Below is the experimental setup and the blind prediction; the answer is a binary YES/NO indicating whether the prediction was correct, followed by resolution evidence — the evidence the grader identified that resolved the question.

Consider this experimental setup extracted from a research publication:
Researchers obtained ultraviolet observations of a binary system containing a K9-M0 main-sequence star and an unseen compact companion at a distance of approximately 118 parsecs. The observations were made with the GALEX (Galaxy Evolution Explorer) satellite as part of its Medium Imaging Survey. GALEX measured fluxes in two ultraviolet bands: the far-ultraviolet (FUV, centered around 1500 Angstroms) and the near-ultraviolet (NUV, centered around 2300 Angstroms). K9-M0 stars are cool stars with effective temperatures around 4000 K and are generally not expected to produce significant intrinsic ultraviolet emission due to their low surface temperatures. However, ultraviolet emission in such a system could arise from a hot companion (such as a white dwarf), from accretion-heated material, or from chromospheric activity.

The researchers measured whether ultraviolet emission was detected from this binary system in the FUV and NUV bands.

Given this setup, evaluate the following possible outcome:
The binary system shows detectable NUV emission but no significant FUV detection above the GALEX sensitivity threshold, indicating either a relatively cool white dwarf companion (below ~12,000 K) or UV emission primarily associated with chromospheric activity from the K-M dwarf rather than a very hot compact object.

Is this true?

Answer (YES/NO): NO